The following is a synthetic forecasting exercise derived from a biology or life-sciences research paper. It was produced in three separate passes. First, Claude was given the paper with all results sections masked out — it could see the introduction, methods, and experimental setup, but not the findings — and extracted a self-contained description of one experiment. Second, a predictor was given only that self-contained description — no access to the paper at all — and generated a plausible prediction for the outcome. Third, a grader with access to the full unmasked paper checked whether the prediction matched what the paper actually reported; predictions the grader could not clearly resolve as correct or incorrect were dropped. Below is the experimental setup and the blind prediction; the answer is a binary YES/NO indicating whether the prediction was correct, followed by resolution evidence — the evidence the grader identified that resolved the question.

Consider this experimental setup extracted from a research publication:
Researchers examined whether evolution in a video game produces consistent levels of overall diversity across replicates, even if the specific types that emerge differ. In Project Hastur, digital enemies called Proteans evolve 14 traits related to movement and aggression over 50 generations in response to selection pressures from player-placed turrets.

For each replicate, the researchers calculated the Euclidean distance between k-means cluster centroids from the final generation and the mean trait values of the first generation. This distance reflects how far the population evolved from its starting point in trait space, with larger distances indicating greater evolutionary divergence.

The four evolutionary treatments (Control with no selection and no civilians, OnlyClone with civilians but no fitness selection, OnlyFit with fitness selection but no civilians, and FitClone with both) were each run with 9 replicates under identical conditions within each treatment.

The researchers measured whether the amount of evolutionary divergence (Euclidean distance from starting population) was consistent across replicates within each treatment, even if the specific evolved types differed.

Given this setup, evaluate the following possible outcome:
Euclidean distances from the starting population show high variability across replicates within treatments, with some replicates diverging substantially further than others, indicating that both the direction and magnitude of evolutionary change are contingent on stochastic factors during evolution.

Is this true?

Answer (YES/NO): NO